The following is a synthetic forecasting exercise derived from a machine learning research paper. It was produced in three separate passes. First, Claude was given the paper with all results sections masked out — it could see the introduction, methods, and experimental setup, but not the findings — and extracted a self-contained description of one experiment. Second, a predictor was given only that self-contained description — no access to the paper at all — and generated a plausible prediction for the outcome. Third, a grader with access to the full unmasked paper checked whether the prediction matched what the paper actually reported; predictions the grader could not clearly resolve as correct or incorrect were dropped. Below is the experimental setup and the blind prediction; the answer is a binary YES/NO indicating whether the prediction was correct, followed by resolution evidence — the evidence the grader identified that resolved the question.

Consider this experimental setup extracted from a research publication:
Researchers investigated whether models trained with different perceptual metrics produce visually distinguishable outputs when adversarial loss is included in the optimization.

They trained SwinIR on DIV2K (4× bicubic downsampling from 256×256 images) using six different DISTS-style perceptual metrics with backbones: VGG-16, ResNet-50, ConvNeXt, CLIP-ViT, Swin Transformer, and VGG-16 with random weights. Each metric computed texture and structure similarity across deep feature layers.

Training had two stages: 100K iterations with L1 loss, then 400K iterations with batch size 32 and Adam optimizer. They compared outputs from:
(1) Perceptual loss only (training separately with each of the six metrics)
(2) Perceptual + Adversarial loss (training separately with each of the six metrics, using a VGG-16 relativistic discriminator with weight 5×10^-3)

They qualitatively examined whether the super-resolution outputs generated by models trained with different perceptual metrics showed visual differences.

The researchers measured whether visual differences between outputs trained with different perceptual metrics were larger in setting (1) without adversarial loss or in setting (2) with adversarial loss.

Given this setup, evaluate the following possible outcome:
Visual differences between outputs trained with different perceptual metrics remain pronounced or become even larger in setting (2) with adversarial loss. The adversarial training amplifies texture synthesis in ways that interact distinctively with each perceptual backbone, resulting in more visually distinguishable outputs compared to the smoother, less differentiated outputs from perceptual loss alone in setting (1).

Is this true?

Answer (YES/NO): NO